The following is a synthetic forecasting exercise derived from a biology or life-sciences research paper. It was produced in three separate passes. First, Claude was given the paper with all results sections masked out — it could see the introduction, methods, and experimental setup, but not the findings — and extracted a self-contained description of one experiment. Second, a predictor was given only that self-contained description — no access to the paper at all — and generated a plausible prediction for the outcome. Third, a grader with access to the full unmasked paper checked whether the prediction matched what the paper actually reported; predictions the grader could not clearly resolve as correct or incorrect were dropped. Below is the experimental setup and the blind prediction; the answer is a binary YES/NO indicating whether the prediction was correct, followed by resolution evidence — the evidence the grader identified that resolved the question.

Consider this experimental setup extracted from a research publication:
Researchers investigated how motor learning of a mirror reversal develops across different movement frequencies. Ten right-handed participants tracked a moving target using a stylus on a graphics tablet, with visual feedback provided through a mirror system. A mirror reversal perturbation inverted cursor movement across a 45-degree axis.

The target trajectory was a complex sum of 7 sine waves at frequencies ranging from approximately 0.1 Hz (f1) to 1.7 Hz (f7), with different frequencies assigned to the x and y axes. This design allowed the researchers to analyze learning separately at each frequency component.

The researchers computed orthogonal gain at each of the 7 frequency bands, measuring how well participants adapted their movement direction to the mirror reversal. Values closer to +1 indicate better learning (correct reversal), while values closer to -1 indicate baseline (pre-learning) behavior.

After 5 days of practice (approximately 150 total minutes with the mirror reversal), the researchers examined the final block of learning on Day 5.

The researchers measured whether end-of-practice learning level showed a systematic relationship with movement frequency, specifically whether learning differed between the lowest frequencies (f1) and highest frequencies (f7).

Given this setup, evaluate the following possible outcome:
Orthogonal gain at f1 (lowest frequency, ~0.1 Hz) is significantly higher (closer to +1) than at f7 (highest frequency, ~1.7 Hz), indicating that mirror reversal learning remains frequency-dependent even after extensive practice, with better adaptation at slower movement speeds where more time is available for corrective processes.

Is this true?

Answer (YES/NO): YES